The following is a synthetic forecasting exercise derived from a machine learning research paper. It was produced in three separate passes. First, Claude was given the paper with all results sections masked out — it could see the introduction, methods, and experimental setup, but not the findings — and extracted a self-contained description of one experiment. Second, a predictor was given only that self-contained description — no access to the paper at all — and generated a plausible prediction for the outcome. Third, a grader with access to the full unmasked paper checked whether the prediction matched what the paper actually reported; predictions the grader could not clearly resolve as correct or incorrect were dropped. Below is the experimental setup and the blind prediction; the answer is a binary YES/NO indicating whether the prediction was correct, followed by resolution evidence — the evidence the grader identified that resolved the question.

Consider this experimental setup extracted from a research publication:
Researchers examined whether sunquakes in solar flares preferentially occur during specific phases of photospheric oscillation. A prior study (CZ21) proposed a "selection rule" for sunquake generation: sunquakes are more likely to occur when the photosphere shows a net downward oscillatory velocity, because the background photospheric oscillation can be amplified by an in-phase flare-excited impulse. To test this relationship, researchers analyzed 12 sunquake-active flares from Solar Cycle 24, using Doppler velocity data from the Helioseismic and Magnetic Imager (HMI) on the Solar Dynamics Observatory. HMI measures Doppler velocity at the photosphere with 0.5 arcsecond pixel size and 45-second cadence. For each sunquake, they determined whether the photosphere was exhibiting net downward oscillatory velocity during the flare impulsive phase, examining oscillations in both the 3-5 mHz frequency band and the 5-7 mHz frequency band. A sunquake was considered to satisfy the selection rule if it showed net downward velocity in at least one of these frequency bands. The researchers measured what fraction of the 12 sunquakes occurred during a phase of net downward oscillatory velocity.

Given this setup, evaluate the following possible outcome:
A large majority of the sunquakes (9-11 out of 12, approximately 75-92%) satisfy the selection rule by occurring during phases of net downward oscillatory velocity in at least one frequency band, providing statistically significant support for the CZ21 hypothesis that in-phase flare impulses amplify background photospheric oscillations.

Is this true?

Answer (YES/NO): YES